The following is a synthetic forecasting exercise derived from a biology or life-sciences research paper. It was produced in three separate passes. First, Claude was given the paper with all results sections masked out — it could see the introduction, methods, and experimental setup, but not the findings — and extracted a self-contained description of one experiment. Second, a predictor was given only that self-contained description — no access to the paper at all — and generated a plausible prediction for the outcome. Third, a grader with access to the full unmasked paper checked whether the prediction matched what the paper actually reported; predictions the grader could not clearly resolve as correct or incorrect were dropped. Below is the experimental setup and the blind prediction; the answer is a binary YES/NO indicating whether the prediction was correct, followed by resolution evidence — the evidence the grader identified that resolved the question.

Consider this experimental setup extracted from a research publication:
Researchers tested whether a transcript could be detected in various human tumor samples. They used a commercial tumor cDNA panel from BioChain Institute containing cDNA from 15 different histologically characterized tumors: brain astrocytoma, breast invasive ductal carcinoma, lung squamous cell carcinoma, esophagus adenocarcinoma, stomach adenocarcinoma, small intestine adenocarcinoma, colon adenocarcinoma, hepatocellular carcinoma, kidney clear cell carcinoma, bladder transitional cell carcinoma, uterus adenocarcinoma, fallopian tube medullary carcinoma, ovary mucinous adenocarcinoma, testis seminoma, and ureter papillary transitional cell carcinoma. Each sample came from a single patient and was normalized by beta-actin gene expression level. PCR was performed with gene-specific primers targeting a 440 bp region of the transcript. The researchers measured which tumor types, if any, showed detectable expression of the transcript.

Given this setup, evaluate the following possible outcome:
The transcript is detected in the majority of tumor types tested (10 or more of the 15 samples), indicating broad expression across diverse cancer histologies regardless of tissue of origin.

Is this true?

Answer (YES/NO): NO